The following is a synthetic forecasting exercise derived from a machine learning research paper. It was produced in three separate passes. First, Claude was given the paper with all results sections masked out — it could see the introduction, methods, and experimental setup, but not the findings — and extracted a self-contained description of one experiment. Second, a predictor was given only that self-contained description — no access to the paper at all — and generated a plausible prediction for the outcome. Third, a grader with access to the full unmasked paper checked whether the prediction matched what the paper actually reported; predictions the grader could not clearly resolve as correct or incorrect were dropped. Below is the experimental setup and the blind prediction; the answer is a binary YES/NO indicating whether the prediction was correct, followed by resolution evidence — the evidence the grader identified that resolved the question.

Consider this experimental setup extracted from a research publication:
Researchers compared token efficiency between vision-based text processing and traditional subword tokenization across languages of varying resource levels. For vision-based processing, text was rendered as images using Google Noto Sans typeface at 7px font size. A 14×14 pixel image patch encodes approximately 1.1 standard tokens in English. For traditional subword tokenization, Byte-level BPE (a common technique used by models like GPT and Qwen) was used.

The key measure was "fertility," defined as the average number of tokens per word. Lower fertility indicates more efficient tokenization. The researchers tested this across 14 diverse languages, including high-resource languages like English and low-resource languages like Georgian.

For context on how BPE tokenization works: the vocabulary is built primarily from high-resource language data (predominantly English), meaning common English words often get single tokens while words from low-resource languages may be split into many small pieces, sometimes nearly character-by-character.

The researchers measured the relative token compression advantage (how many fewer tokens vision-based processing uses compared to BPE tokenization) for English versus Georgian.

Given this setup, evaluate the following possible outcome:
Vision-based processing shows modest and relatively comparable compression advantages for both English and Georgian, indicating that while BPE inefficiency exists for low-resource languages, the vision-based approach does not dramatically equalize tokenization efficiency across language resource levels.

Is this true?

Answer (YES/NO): NO